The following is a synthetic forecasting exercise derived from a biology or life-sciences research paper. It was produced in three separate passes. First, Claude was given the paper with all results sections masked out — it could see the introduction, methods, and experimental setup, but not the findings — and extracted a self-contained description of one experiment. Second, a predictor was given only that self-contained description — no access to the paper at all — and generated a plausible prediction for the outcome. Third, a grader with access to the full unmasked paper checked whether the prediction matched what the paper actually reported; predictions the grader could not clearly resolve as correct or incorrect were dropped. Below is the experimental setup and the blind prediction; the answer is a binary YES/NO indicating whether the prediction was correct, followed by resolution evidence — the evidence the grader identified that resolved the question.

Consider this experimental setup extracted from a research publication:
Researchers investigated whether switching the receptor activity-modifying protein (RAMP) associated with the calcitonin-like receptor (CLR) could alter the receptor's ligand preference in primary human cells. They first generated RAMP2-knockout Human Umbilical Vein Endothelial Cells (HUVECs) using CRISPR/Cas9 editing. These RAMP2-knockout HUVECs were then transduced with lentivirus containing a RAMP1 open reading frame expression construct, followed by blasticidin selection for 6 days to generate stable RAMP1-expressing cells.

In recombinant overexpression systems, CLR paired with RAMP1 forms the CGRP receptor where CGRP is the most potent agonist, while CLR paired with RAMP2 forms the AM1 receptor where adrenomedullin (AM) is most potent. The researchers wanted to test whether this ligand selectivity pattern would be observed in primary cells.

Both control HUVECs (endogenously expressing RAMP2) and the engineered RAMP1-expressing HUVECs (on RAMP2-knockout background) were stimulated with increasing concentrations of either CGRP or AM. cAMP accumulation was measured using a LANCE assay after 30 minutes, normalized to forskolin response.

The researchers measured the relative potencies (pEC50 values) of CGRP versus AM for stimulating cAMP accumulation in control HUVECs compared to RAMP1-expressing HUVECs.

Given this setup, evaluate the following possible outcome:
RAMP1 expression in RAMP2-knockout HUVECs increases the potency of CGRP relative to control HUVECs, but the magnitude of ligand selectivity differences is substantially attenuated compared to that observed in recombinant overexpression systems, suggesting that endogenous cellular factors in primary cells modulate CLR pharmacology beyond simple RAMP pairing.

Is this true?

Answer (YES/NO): NO